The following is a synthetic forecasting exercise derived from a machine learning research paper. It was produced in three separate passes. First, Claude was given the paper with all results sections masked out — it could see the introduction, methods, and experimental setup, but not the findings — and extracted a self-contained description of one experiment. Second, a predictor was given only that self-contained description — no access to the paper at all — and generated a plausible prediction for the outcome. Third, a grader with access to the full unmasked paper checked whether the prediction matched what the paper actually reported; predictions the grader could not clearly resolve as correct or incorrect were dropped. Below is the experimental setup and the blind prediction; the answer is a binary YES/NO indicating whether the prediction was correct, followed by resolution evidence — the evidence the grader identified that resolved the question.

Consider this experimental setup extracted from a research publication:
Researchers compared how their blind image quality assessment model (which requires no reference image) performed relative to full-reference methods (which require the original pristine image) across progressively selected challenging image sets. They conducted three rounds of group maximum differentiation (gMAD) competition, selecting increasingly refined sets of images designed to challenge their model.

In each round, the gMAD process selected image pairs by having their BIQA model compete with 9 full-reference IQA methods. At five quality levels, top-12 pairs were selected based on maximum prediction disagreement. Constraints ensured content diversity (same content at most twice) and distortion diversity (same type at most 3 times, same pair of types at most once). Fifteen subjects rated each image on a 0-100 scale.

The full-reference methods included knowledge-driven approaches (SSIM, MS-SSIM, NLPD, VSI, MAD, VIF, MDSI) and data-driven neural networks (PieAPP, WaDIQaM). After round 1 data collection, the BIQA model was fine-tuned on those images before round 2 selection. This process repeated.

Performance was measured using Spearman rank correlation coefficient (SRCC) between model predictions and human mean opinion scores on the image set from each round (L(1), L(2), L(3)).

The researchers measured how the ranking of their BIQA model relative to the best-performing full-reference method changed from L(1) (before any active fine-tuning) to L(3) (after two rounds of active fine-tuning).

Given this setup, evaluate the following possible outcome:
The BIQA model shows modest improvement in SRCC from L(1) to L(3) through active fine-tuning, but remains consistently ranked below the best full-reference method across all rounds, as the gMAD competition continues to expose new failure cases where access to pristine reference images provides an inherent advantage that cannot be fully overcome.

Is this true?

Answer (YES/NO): NO